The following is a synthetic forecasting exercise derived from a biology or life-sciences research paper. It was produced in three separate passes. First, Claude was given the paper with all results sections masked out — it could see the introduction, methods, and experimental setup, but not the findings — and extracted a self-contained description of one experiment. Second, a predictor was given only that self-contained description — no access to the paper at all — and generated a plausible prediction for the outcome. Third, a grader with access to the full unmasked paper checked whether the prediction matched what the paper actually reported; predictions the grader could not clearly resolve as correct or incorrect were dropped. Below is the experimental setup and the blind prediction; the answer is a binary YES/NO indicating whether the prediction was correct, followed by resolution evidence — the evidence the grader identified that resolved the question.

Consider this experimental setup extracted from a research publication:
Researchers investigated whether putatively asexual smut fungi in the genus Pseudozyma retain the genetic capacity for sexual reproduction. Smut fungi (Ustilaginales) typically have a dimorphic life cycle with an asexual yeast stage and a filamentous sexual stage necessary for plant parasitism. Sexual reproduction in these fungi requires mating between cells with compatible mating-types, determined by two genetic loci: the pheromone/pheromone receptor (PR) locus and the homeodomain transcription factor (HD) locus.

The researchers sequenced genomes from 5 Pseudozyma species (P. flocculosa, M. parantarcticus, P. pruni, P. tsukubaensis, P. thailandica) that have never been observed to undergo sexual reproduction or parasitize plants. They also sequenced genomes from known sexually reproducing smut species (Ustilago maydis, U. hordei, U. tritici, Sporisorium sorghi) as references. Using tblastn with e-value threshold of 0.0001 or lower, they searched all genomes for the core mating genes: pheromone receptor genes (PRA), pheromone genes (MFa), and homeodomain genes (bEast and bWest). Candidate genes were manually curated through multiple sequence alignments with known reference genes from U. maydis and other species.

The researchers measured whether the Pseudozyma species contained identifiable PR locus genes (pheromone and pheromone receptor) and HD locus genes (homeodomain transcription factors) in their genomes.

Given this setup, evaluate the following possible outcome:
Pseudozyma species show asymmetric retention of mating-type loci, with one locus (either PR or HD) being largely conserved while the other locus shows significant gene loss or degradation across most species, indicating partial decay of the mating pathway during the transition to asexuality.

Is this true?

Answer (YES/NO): NO